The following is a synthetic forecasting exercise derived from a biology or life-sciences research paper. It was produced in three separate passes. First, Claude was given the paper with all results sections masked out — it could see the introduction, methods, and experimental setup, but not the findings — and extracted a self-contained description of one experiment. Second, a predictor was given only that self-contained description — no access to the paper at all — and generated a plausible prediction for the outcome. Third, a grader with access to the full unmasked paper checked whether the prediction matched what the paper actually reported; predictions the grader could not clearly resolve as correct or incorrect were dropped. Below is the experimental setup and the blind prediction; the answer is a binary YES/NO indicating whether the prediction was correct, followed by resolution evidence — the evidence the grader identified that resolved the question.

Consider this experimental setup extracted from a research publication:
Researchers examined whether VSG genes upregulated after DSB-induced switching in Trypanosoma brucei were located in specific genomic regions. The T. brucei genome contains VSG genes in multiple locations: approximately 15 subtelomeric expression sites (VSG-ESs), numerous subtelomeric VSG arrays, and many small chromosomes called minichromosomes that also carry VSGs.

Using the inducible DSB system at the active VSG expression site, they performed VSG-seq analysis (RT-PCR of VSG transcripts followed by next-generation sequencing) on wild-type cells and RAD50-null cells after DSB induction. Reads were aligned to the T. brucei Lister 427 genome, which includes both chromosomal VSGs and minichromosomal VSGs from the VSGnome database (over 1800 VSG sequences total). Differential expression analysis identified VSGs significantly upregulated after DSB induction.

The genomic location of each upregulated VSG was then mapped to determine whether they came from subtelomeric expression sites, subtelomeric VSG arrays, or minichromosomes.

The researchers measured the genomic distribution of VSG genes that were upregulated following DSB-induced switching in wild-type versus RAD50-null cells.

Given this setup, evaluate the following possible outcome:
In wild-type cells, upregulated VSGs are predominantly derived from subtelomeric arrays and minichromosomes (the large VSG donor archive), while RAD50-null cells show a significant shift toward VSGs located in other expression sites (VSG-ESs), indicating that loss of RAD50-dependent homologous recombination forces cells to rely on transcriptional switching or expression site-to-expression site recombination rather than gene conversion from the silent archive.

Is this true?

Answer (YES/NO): NO